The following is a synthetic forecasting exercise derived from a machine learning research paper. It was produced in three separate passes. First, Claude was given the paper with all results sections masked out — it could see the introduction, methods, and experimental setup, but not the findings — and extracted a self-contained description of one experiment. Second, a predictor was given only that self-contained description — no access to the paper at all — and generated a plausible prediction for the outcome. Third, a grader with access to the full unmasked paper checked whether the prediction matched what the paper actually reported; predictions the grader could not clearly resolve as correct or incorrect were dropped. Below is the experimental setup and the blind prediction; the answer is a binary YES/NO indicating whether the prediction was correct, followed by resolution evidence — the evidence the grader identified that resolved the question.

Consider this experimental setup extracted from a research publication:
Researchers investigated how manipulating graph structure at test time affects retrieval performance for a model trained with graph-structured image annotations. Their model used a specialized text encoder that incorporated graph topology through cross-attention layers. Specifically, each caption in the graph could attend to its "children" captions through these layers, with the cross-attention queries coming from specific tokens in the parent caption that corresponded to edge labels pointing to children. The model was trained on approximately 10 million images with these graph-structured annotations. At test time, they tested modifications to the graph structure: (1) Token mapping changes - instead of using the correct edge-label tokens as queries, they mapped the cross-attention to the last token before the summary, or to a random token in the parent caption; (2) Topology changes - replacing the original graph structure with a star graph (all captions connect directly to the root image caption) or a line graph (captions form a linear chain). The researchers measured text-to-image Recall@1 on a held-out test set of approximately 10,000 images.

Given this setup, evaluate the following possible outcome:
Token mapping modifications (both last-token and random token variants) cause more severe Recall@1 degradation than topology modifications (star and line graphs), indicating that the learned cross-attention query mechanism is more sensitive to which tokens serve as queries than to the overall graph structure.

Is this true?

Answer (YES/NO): NO